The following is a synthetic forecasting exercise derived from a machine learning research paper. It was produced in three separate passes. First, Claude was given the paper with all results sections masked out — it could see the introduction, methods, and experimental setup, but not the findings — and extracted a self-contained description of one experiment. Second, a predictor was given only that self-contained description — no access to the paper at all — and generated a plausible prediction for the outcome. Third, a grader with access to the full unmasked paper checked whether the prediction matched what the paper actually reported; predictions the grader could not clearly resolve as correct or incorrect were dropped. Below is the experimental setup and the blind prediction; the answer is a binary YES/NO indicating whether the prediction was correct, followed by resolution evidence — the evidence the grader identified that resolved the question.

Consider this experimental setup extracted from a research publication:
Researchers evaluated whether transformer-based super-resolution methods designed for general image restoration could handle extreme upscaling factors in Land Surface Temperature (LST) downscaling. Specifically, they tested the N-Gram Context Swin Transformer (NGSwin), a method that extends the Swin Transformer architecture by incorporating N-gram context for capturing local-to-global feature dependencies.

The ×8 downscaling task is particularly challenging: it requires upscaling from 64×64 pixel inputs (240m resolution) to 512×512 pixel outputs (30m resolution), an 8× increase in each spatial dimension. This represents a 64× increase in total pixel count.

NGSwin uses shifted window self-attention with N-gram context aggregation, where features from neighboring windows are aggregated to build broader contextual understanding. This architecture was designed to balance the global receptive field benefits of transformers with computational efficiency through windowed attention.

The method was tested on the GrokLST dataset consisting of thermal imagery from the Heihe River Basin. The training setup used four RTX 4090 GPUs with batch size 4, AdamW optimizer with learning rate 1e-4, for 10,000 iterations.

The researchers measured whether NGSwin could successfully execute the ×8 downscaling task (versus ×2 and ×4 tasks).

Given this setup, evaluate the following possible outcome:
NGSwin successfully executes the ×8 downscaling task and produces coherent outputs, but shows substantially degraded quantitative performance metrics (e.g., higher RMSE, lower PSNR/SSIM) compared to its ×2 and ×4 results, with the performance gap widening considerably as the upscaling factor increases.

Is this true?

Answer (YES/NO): NO